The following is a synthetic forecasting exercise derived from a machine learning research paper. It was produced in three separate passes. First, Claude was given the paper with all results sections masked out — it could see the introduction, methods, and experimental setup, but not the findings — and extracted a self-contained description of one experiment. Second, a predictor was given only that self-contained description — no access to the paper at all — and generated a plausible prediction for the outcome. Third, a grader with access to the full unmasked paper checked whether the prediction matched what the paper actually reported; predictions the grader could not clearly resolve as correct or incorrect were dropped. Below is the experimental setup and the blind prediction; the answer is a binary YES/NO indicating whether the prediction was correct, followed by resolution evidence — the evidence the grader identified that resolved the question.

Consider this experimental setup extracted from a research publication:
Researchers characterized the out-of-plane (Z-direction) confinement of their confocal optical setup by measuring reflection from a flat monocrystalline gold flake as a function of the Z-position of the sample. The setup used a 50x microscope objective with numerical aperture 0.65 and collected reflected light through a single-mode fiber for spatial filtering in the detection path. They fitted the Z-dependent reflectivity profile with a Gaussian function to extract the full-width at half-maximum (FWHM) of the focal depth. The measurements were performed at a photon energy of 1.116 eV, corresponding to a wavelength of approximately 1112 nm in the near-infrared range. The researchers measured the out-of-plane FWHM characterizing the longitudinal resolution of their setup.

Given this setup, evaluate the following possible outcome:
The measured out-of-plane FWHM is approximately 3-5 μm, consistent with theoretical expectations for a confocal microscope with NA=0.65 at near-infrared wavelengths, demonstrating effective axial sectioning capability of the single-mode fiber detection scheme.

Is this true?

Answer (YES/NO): NO